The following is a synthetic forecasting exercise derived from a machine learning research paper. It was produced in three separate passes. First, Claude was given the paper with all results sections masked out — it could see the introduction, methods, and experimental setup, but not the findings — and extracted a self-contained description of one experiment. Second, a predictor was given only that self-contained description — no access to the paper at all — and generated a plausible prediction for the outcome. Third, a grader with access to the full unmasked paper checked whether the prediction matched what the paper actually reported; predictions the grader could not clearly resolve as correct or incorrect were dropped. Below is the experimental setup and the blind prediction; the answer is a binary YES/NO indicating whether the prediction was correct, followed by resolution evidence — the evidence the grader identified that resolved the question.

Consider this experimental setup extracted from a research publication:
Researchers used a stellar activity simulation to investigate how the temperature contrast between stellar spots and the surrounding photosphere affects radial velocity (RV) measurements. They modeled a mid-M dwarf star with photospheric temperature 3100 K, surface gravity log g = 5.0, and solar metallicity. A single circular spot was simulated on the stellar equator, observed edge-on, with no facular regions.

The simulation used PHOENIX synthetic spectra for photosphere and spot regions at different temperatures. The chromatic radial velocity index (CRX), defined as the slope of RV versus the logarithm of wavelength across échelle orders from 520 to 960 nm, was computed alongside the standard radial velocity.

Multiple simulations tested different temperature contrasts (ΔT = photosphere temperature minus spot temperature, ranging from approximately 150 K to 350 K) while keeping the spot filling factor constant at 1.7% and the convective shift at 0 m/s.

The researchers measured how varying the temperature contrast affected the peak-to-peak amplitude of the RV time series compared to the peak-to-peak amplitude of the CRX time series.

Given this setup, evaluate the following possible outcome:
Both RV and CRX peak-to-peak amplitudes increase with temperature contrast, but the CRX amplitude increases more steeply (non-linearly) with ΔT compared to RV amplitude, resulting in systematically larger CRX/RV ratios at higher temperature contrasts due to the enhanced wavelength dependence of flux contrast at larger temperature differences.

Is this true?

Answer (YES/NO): NO